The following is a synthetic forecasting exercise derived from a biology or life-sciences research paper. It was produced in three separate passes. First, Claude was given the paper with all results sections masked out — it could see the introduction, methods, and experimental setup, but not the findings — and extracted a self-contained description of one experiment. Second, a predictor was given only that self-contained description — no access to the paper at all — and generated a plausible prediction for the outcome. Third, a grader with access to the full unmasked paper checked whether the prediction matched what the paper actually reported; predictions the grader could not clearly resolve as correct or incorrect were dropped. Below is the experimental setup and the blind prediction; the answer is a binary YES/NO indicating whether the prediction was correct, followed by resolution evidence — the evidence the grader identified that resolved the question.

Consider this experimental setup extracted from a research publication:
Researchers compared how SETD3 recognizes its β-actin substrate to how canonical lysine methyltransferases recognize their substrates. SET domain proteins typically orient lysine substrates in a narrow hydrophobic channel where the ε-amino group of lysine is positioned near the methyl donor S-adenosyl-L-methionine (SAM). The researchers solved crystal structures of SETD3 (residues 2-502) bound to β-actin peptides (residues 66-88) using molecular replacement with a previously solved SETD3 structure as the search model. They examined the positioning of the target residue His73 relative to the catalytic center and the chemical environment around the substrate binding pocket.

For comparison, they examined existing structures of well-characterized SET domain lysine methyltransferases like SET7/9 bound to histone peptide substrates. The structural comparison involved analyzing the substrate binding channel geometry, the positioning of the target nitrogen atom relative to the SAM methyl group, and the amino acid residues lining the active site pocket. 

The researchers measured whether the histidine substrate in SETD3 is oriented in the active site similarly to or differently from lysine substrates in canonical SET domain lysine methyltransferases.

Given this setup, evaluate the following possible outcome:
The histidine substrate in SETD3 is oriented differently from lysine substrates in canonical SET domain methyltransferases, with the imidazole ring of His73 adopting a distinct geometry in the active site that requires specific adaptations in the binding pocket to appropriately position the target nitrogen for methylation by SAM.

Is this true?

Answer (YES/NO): YES